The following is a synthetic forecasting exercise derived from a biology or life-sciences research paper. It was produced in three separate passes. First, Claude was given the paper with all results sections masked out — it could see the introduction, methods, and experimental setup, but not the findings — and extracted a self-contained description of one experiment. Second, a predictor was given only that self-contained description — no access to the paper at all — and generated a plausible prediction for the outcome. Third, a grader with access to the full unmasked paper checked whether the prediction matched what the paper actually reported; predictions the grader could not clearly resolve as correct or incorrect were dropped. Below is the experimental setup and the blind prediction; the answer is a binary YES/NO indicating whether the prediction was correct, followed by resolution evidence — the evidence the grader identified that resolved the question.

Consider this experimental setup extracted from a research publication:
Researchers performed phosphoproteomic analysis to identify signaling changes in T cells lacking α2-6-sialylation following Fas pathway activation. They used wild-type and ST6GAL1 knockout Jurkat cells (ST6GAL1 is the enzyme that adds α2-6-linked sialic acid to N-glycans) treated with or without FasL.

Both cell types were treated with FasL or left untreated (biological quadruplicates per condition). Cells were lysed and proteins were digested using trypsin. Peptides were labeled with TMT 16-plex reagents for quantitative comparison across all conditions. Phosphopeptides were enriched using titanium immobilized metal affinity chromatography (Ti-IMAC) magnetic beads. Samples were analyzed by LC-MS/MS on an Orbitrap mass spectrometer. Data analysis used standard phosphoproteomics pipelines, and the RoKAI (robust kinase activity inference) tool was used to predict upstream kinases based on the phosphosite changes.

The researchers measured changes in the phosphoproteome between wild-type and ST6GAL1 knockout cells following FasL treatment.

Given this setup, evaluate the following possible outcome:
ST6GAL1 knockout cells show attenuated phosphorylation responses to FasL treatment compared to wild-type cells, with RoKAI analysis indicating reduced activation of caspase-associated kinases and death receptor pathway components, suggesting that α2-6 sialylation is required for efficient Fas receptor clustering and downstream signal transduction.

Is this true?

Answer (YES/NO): NO